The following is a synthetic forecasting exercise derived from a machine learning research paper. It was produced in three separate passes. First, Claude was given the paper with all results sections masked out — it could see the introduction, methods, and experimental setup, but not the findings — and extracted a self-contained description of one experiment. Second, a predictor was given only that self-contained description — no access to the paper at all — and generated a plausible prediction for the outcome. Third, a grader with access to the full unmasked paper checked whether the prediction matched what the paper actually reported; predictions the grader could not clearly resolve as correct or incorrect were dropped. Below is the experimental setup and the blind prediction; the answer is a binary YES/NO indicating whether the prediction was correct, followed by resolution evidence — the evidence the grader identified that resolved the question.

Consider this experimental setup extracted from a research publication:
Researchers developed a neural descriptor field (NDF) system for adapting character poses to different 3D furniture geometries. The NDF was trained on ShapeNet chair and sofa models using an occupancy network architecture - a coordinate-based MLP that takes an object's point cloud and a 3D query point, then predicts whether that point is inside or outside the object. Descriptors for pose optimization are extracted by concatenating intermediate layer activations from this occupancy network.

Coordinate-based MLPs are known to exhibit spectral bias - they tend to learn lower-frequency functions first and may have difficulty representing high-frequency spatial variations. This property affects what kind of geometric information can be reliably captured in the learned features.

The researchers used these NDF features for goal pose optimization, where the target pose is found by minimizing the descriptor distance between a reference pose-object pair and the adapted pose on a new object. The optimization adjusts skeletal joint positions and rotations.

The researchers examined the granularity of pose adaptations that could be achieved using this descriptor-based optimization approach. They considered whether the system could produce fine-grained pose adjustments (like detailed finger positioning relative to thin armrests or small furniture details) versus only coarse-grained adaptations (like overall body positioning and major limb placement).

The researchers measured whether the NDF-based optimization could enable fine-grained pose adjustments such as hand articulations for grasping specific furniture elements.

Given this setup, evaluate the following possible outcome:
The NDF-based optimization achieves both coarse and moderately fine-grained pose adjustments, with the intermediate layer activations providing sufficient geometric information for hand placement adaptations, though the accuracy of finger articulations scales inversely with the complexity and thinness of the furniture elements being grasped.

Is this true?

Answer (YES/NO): NO